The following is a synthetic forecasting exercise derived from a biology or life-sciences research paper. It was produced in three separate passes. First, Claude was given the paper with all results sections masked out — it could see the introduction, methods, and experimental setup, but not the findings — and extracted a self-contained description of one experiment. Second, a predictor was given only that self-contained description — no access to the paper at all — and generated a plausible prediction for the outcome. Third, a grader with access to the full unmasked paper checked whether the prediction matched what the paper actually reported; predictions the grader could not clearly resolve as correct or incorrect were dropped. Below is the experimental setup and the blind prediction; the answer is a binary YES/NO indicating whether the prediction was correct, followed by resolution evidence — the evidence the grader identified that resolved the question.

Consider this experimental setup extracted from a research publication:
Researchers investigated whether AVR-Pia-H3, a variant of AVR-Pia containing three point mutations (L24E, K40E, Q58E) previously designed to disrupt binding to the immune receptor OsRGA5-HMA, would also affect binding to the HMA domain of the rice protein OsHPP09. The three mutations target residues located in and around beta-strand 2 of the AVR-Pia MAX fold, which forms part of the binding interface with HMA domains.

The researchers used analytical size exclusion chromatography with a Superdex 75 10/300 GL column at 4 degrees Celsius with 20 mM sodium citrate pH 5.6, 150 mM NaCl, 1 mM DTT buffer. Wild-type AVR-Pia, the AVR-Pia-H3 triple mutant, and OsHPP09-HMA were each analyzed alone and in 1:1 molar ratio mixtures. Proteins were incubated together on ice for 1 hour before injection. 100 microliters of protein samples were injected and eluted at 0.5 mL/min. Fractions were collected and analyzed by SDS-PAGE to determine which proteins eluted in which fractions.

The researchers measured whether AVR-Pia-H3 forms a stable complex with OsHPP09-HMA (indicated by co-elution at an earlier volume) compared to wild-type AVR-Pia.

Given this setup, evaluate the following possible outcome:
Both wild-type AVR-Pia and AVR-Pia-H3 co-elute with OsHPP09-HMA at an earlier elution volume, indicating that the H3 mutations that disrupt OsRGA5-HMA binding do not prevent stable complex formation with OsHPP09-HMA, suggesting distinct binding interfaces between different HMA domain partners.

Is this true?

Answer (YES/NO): NO